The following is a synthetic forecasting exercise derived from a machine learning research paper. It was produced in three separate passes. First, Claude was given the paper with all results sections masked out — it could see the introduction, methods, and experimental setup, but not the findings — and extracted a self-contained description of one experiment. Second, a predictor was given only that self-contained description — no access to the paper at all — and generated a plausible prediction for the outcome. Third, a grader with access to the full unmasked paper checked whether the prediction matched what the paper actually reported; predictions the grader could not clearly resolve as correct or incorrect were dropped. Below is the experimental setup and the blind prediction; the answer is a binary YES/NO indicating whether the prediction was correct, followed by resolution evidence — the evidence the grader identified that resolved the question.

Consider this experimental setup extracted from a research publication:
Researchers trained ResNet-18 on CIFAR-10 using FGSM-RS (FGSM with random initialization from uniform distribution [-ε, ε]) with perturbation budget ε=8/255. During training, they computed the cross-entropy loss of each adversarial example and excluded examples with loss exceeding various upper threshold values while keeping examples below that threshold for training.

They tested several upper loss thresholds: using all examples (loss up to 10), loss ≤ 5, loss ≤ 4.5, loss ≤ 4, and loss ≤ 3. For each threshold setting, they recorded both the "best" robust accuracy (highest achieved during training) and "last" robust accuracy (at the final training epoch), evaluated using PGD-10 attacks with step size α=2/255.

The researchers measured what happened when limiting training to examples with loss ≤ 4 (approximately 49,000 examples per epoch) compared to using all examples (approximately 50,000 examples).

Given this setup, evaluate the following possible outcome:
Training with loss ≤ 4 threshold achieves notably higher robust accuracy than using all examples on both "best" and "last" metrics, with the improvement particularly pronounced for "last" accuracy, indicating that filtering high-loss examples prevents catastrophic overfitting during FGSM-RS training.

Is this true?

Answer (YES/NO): YES